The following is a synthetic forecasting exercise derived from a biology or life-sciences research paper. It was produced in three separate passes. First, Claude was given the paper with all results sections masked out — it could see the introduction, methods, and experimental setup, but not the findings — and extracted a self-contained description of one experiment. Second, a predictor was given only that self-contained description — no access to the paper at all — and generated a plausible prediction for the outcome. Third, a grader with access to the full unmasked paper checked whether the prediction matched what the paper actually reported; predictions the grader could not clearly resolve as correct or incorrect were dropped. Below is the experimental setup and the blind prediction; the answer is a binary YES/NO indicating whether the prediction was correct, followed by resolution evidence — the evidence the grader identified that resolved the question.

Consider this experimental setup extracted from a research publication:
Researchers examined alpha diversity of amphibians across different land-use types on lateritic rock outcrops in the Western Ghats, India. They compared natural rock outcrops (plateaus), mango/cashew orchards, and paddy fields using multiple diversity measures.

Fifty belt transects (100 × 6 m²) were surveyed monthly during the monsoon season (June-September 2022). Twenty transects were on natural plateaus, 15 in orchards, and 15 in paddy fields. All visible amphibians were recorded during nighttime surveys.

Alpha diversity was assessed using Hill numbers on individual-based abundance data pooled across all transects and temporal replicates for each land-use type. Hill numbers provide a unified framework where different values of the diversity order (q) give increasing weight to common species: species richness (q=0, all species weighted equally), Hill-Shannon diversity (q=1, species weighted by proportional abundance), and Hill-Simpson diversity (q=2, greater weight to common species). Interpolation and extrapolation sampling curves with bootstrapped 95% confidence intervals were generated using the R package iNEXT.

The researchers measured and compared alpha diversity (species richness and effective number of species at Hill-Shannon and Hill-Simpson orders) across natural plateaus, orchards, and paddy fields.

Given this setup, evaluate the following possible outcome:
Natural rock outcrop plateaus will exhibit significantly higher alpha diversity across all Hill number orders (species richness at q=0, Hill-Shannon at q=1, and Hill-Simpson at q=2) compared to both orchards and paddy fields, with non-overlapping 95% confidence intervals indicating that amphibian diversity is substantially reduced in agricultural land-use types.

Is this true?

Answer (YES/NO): NO